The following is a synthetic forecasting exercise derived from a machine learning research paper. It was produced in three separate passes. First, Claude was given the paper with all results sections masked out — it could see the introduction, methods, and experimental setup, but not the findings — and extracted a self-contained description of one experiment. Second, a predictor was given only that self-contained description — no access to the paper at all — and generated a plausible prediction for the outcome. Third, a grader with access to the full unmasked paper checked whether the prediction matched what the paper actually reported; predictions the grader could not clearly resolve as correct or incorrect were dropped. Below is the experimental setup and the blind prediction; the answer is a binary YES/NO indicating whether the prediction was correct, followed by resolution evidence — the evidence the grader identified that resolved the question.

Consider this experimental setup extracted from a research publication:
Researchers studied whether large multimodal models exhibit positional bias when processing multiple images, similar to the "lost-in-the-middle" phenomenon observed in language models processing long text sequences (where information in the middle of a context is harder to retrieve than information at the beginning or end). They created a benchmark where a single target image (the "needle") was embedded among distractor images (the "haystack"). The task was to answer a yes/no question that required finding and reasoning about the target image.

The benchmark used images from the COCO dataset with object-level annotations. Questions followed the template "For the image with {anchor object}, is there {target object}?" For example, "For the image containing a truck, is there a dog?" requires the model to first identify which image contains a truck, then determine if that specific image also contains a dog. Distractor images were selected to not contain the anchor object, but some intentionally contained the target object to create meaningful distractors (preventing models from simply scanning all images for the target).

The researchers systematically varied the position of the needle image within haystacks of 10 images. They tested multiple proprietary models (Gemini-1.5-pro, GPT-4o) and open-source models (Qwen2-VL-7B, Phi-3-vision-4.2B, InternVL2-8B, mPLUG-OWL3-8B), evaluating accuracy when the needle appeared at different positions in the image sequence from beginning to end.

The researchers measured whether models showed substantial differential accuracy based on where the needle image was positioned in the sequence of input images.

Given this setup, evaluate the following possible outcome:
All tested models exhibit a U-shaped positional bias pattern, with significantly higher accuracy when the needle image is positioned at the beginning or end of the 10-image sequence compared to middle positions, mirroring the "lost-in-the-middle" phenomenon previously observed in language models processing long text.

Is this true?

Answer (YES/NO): NO